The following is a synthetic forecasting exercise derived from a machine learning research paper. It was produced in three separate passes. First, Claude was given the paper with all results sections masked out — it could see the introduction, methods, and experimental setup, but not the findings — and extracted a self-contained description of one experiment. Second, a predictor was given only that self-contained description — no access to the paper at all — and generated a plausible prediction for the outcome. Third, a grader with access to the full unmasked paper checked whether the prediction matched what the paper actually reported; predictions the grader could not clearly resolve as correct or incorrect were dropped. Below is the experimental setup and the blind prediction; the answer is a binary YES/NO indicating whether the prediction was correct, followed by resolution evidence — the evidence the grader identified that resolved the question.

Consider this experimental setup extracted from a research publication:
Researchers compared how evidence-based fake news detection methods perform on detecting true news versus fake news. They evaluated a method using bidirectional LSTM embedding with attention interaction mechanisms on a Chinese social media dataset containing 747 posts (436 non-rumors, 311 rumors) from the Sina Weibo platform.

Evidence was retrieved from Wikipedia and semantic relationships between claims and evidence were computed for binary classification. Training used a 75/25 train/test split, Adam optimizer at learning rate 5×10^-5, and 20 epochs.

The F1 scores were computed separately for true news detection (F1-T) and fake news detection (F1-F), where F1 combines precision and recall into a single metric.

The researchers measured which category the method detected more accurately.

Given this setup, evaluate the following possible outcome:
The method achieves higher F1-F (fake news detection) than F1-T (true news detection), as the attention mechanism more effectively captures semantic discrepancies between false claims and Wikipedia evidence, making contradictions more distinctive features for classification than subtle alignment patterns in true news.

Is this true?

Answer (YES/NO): NO